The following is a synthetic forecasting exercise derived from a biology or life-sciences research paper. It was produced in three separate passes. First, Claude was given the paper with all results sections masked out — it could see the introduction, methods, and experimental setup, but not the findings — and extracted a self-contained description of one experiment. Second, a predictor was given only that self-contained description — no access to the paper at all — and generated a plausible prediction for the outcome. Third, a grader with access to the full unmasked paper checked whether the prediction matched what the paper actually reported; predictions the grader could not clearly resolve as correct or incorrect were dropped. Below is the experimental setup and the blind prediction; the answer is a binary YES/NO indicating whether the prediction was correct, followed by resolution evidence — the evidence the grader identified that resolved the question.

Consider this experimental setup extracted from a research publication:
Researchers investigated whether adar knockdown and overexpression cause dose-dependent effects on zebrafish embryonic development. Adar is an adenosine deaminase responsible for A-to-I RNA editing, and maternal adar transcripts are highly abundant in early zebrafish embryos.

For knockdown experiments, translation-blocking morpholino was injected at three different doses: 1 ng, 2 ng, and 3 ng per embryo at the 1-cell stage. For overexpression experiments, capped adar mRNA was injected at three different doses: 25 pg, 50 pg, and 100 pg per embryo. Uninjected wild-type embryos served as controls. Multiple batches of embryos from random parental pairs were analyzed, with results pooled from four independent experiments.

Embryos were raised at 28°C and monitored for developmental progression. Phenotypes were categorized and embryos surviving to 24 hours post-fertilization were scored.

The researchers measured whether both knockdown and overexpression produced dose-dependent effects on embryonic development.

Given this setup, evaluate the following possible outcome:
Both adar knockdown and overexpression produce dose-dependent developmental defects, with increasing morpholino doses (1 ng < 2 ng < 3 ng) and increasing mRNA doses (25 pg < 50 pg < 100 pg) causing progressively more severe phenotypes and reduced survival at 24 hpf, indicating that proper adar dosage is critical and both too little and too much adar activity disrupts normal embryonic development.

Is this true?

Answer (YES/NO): YES